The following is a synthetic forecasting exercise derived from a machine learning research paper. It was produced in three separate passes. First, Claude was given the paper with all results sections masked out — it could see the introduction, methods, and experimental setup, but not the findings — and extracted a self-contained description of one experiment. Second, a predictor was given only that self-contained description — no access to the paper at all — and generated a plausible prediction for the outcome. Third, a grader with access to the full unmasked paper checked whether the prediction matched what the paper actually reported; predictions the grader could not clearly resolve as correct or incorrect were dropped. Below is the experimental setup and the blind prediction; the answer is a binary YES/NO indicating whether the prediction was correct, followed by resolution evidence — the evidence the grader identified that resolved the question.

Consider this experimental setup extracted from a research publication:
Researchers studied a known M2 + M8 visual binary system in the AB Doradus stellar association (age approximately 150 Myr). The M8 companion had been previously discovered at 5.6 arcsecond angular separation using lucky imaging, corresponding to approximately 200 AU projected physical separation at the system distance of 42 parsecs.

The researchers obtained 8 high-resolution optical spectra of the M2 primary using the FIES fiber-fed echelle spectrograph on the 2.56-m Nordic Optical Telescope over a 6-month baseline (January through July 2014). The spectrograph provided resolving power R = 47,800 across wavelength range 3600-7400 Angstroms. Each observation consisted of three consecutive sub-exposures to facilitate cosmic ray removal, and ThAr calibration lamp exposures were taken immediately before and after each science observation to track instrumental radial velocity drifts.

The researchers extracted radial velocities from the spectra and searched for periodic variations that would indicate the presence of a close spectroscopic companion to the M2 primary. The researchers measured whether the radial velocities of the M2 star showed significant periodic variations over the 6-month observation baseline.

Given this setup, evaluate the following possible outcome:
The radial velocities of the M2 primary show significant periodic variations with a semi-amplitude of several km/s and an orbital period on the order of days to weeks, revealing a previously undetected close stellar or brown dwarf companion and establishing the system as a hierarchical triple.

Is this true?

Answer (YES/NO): NO